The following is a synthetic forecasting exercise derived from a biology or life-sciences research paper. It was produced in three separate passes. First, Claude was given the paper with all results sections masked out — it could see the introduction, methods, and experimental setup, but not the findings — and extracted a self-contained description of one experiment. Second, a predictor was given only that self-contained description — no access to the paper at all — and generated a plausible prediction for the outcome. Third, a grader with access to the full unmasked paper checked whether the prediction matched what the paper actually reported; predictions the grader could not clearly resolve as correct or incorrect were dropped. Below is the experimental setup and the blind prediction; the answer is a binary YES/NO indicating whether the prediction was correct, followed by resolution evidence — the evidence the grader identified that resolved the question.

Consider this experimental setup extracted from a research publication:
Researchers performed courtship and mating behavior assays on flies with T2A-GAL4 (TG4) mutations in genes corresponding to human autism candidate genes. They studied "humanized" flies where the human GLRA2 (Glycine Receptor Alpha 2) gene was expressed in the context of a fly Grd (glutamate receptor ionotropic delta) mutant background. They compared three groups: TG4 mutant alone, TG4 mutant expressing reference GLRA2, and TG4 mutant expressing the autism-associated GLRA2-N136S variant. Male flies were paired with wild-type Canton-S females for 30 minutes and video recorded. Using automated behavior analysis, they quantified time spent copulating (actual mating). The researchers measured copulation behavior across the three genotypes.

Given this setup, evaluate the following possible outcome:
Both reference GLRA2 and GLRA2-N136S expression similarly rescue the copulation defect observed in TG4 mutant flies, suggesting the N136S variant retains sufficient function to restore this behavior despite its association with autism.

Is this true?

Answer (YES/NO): NO